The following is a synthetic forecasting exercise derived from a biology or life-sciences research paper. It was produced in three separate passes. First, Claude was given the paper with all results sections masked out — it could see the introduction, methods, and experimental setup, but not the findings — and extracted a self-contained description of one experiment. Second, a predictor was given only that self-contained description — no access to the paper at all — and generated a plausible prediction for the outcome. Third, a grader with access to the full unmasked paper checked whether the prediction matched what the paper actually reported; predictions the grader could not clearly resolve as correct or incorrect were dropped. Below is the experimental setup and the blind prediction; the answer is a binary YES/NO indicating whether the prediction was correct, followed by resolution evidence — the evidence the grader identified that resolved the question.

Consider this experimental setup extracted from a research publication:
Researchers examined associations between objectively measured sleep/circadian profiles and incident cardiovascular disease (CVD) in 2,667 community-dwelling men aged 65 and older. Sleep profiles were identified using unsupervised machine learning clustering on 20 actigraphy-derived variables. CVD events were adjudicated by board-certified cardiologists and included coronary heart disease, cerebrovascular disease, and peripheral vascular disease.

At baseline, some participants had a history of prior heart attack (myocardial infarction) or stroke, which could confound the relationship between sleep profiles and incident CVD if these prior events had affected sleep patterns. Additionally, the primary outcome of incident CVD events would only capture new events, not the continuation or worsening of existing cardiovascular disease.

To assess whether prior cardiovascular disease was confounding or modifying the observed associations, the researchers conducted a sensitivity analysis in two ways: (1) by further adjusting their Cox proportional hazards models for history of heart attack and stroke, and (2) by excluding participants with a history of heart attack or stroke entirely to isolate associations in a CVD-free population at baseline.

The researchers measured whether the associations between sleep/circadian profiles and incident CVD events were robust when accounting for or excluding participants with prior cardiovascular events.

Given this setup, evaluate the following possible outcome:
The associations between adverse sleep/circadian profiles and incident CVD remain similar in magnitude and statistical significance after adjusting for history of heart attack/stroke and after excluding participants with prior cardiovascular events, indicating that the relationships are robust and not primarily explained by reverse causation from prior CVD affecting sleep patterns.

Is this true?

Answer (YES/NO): NO